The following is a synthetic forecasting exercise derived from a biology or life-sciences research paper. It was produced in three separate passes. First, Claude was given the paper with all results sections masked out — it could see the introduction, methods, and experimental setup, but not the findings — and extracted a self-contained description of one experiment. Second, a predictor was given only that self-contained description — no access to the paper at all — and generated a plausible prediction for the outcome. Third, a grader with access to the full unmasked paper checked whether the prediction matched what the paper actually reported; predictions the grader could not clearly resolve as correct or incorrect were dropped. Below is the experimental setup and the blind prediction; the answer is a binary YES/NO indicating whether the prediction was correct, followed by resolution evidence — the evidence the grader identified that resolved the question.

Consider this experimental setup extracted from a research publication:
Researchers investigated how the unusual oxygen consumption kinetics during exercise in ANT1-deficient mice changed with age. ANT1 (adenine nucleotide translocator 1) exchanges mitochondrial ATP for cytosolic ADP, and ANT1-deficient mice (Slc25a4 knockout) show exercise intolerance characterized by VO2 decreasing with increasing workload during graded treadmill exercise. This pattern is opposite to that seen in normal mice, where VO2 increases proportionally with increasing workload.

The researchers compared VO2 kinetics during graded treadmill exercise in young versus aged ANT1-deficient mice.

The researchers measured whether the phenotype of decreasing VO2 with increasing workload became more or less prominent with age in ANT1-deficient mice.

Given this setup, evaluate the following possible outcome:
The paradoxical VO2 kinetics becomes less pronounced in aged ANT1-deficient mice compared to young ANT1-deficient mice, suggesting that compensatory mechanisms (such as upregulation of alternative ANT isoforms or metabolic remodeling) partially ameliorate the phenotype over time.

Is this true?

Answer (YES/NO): NO